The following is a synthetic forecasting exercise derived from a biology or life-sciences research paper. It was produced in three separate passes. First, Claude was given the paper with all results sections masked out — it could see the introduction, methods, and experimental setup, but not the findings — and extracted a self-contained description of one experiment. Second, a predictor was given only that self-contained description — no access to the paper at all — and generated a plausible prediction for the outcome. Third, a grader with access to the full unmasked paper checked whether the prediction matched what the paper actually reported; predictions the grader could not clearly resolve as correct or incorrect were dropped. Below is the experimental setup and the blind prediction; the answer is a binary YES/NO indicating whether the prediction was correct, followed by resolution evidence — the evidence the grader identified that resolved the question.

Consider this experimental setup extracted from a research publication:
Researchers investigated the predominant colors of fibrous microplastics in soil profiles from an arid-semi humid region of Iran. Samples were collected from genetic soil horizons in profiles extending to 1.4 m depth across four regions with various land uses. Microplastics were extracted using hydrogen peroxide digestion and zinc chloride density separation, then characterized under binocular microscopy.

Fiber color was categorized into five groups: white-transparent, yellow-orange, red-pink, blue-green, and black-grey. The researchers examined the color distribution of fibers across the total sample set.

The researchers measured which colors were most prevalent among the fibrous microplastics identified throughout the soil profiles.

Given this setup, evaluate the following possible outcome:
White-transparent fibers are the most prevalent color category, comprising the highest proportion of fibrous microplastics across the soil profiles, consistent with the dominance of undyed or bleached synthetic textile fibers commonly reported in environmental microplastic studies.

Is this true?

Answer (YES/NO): NO